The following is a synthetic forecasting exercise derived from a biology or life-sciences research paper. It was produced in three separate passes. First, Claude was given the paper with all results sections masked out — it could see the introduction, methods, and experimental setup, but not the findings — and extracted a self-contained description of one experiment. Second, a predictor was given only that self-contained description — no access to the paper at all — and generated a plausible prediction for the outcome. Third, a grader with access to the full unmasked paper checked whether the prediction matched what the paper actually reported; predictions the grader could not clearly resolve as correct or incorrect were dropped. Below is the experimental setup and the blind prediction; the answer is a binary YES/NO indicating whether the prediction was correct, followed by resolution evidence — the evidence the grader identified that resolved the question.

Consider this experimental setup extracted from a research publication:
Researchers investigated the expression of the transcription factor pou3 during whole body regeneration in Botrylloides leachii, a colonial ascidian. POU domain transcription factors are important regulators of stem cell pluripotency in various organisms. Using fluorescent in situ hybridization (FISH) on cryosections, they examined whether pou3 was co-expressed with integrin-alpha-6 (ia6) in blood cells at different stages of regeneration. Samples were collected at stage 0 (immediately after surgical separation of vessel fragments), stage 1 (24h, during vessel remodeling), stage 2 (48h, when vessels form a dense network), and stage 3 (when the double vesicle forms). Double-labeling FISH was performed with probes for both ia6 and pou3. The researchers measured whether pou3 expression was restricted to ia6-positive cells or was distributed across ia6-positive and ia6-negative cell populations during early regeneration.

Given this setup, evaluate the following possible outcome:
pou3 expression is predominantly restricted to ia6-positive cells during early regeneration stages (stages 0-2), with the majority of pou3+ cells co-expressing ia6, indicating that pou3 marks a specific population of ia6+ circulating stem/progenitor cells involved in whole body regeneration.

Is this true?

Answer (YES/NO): YES